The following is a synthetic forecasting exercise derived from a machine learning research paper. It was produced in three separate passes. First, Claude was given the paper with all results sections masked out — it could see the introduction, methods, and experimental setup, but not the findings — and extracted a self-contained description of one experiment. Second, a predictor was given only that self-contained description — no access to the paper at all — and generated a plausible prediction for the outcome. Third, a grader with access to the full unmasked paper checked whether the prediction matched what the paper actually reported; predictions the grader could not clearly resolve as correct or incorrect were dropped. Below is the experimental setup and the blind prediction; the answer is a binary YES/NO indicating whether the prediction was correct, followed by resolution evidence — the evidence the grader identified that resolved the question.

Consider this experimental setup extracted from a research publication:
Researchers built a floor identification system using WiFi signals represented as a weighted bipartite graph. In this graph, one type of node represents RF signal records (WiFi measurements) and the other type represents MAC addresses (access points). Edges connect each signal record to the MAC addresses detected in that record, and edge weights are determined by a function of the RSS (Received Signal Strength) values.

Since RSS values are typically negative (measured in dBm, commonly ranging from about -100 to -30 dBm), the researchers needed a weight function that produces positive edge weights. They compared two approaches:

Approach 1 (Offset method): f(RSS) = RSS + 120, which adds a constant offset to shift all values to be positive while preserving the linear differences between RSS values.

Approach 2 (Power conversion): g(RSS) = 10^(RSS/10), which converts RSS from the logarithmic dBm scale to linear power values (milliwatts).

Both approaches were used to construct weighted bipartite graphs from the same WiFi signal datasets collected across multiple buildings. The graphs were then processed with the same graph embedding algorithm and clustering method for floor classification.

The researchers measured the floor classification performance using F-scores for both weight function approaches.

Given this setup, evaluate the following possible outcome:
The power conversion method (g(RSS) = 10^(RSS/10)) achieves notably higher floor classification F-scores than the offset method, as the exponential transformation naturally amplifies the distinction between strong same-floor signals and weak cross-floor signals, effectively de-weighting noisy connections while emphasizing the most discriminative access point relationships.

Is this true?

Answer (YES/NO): NO